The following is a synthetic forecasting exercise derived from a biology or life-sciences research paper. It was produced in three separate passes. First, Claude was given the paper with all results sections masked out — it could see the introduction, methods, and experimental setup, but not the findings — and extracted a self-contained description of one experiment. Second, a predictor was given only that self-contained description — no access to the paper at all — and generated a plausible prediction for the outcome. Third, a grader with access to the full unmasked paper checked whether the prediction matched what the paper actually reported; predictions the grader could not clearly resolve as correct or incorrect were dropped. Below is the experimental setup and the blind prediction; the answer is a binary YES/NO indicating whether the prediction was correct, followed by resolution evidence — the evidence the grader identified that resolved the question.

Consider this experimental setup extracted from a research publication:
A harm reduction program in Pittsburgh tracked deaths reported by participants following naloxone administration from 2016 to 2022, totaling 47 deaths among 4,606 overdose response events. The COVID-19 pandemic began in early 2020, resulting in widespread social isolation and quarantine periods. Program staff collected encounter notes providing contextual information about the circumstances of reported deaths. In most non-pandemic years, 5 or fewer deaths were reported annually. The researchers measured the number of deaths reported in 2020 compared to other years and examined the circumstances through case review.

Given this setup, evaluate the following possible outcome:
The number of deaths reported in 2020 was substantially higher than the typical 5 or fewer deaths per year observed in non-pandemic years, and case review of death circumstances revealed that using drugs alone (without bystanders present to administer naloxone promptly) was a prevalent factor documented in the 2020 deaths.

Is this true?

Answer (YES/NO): NO